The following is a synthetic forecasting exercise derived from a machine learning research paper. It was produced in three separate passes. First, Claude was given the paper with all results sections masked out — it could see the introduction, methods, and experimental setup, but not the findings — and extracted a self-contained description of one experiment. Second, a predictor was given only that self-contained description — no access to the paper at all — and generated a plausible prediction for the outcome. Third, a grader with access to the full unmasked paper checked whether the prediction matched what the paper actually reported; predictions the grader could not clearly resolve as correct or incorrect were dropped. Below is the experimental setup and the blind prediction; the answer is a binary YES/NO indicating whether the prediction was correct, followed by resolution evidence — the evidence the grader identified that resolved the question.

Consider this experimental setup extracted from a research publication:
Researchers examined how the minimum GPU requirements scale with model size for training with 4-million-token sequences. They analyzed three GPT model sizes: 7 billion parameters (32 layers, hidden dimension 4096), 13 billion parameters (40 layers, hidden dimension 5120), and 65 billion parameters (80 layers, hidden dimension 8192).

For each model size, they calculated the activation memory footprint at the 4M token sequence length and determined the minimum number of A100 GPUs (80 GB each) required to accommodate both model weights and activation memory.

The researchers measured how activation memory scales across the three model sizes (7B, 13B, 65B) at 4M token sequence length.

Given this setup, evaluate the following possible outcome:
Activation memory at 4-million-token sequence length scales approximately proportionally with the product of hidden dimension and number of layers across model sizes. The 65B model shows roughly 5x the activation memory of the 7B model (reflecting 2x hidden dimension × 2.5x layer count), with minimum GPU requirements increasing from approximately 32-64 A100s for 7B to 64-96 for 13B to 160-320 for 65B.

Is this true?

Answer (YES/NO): NO